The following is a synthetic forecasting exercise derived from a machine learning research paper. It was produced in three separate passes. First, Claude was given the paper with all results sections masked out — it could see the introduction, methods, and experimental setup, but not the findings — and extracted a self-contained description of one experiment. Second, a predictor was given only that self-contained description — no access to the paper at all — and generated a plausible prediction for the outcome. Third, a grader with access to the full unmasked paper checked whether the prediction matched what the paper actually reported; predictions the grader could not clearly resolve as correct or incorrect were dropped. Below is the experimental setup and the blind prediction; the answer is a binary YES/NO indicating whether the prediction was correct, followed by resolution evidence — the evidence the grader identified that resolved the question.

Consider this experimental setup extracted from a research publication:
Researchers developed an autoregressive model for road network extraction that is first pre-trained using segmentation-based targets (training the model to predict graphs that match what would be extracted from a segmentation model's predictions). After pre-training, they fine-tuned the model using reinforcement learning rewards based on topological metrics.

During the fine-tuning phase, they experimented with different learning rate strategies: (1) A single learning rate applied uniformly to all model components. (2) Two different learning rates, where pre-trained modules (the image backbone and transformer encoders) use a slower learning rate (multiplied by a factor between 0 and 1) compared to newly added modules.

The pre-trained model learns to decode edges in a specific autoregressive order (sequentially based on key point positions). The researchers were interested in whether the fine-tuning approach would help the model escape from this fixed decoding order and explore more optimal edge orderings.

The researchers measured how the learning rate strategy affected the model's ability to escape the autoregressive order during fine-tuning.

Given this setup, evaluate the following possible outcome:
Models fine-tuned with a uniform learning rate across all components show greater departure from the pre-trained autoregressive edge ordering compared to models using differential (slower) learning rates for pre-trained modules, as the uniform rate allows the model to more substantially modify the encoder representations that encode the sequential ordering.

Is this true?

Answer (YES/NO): YES